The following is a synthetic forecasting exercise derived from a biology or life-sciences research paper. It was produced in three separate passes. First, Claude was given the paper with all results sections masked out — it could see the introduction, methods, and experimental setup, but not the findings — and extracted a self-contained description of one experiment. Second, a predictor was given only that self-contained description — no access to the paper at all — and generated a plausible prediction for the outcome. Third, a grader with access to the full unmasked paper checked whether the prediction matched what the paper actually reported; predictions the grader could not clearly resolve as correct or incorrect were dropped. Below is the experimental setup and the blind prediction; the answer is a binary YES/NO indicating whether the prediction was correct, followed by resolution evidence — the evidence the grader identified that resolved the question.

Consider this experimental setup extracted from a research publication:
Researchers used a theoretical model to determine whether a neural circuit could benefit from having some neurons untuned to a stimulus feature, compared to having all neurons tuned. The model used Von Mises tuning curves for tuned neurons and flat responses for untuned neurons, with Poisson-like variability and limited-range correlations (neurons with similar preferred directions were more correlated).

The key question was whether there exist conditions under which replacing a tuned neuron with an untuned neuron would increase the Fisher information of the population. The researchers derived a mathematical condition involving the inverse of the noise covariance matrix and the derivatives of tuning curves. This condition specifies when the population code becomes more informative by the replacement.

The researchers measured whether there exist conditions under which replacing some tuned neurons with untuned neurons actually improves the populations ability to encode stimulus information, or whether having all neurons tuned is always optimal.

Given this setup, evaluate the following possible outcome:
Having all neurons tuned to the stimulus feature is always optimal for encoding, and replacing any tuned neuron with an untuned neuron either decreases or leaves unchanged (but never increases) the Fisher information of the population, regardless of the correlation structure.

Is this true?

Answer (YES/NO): NO